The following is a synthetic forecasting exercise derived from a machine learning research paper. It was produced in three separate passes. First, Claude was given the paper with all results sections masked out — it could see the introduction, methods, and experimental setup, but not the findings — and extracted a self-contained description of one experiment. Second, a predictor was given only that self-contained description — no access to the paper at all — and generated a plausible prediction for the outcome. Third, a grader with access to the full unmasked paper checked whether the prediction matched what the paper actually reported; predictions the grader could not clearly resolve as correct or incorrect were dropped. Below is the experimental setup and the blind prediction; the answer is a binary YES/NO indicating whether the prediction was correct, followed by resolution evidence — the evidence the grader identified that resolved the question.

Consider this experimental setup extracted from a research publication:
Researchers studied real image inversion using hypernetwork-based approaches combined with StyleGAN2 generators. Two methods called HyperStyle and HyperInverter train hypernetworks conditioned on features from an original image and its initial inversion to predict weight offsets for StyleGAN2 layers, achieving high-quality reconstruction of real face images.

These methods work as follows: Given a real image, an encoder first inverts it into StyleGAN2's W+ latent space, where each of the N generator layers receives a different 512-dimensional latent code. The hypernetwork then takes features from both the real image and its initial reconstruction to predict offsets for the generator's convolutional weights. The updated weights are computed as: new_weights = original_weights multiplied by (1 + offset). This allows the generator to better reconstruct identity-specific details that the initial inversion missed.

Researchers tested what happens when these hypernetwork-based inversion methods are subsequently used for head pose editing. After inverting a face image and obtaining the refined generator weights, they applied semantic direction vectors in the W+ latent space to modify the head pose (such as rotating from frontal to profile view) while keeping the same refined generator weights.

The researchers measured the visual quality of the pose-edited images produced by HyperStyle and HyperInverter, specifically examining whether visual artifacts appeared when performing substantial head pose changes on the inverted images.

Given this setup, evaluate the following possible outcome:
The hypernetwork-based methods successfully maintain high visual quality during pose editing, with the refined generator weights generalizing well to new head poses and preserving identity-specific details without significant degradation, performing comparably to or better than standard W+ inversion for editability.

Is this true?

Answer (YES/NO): NO